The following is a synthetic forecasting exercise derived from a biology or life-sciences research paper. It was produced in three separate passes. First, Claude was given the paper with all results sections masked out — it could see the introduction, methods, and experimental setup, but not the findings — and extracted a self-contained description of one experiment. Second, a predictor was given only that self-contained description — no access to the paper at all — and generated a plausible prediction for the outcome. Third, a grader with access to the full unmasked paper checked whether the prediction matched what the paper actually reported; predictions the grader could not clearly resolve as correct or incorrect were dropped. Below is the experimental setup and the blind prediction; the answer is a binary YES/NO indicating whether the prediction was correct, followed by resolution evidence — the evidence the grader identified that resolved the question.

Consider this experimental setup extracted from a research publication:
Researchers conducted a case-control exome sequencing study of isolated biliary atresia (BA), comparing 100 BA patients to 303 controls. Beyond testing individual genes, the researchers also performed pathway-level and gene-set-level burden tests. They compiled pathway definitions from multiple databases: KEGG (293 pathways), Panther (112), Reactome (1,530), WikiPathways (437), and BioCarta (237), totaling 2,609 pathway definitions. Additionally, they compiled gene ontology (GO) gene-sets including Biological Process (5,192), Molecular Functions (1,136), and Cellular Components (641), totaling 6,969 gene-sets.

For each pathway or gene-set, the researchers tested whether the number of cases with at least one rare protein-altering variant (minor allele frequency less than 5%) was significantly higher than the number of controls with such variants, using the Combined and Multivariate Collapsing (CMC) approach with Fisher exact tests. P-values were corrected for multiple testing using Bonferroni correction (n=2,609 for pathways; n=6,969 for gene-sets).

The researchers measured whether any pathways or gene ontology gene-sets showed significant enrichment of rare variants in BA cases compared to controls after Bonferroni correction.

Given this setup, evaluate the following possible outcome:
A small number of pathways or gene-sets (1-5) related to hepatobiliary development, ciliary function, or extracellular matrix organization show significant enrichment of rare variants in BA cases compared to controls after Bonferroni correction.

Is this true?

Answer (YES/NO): NO